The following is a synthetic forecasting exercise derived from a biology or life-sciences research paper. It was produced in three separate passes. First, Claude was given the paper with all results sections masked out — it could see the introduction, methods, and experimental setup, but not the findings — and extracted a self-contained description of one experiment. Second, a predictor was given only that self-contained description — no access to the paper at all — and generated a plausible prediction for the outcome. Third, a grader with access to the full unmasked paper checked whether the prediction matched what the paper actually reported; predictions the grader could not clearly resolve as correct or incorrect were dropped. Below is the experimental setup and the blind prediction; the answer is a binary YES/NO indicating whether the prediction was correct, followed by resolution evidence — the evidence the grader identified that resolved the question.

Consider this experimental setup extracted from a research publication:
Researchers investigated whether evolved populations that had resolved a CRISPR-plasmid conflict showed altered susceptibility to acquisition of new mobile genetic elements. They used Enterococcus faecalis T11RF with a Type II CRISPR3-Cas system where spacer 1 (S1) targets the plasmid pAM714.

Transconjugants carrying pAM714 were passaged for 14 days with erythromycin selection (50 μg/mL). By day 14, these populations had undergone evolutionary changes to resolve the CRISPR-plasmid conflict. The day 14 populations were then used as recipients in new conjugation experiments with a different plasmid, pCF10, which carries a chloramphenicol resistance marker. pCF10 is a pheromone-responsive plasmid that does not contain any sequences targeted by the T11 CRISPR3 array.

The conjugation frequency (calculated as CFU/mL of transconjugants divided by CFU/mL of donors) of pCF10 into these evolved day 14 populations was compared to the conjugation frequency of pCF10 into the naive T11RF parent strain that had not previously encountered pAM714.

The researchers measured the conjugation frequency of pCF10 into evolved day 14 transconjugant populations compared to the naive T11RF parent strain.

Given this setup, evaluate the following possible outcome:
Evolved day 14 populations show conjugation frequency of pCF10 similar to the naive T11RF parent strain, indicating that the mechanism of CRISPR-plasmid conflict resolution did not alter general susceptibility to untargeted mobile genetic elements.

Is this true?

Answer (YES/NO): NO